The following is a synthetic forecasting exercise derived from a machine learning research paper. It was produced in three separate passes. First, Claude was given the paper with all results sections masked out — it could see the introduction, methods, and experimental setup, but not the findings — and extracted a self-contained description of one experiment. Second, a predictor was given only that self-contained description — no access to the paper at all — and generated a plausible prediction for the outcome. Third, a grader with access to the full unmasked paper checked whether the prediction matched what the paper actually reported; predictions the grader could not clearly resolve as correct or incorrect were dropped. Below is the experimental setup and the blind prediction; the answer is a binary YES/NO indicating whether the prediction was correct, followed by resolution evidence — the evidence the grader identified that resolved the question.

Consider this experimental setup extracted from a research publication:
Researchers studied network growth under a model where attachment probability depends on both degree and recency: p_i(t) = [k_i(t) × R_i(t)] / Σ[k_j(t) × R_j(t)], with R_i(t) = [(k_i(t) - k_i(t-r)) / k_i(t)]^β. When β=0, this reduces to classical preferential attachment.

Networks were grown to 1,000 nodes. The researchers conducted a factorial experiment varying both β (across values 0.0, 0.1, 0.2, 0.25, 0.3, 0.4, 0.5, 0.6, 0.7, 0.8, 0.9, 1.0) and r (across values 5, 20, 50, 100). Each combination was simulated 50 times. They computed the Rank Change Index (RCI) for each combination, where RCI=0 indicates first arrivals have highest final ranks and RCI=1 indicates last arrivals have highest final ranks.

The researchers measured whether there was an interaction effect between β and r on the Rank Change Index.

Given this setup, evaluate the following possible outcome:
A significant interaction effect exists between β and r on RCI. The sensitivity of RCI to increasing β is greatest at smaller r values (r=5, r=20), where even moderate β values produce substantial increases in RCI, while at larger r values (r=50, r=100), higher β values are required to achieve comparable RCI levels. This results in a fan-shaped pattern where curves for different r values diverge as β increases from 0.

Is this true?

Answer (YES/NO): NO